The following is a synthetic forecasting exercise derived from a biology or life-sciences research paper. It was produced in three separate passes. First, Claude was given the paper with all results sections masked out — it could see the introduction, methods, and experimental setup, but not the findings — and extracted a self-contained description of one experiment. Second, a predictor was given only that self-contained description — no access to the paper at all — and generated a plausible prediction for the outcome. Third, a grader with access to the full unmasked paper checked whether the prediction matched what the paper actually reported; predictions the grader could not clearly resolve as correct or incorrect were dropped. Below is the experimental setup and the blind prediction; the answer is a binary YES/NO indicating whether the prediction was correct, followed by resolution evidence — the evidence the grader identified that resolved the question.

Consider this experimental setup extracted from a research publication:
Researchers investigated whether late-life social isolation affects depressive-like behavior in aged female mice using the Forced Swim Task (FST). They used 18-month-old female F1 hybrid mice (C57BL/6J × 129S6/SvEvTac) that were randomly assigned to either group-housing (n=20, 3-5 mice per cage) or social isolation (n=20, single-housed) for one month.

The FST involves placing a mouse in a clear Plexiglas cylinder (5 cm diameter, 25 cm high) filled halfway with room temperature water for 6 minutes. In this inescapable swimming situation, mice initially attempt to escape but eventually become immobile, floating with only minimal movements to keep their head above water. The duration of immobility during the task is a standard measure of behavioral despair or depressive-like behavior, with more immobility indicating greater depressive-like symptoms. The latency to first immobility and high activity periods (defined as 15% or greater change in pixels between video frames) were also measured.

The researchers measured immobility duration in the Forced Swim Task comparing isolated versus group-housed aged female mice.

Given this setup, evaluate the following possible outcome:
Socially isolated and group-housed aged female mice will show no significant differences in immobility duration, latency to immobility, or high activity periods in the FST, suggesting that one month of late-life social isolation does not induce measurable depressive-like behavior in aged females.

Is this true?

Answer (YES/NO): NO